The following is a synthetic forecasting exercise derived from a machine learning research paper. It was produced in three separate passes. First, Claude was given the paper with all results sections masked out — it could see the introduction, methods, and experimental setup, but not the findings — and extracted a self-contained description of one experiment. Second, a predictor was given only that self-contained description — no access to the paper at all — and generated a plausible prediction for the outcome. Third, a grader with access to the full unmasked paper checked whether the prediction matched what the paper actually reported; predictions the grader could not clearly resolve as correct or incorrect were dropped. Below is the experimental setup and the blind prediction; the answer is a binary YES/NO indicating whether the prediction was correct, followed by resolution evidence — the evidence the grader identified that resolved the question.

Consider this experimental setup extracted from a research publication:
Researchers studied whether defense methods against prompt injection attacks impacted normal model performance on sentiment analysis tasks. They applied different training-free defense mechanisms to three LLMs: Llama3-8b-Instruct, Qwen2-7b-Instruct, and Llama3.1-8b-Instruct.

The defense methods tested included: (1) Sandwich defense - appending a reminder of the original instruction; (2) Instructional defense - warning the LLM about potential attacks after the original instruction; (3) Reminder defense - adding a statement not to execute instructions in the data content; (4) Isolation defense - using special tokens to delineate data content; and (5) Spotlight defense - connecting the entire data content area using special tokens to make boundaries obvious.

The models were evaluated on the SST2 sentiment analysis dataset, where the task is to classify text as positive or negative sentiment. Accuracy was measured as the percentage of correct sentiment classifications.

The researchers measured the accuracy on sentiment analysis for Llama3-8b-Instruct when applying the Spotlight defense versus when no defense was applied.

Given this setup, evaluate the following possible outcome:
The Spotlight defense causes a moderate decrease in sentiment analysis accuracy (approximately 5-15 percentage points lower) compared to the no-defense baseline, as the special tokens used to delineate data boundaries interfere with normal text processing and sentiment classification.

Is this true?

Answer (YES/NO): NO